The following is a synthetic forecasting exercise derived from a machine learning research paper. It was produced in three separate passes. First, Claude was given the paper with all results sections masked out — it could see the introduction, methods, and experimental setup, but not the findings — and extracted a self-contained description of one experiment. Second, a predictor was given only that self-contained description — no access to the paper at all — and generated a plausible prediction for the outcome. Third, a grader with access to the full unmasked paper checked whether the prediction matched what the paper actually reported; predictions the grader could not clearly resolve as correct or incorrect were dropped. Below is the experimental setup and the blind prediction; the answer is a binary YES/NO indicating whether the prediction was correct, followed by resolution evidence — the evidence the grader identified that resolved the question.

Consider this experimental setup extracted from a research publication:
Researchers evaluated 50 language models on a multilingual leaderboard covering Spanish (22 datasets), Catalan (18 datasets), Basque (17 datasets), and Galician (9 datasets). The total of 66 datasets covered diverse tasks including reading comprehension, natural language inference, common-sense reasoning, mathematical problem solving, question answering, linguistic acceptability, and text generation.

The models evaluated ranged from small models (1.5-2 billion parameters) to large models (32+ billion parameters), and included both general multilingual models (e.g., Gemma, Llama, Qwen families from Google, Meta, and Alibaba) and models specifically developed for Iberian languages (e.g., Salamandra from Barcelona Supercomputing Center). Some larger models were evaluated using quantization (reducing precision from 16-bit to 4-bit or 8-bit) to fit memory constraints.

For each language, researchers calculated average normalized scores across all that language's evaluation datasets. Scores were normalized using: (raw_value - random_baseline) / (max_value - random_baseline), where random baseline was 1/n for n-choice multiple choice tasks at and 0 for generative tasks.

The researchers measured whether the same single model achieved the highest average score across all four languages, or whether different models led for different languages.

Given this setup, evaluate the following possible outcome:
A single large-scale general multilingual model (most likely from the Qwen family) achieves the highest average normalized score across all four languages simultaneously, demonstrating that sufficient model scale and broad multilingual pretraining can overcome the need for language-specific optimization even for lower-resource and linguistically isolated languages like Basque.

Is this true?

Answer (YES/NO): NO